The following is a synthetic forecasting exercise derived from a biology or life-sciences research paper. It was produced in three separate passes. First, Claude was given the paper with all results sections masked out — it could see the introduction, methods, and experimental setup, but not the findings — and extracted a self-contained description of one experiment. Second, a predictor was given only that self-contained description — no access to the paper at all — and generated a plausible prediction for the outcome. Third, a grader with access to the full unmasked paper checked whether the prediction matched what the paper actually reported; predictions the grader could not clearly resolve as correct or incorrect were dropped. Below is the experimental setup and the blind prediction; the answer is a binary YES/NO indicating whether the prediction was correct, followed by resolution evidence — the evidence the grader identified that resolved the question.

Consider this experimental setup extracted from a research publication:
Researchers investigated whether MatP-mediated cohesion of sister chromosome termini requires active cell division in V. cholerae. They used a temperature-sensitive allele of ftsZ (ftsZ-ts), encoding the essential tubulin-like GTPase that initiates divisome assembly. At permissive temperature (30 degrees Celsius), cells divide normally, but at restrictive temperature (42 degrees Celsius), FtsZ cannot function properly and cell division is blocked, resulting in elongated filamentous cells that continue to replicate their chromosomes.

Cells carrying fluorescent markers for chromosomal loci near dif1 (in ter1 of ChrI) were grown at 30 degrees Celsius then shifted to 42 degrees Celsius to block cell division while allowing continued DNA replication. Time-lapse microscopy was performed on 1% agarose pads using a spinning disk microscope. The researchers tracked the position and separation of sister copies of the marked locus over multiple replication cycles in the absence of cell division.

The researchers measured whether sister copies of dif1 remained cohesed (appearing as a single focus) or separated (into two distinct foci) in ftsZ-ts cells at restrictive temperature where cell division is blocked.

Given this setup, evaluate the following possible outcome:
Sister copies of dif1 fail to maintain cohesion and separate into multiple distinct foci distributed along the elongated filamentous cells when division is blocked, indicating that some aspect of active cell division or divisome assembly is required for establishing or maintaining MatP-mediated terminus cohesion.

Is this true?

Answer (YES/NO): NO